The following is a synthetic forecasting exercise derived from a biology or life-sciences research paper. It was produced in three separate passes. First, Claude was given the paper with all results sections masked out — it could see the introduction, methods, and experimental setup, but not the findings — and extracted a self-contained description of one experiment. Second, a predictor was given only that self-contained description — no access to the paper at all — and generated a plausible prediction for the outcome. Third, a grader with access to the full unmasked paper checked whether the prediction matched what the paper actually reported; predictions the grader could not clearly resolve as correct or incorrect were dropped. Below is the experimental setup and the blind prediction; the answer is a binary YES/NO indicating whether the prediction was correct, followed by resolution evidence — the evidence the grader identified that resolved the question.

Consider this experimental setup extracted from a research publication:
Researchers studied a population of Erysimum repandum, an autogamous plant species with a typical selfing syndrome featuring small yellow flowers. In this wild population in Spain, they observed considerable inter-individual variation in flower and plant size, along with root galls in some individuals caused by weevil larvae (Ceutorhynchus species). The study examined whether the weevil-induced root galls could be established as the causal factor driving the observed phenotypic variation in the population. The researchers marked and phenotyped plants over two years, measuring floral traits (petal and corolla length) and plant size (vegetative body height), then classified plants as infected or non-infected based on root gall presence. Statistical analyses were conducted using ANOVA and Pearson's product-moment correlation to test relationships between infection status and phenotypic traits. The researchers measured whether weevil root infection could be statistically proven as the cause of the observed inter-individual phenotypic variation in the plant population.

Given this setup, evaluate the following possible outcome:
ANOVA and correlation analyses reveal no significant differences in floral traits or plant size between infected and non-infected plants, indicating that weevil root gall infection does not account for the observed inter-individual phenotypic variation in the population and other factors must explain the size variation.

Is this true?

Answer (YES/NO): NO